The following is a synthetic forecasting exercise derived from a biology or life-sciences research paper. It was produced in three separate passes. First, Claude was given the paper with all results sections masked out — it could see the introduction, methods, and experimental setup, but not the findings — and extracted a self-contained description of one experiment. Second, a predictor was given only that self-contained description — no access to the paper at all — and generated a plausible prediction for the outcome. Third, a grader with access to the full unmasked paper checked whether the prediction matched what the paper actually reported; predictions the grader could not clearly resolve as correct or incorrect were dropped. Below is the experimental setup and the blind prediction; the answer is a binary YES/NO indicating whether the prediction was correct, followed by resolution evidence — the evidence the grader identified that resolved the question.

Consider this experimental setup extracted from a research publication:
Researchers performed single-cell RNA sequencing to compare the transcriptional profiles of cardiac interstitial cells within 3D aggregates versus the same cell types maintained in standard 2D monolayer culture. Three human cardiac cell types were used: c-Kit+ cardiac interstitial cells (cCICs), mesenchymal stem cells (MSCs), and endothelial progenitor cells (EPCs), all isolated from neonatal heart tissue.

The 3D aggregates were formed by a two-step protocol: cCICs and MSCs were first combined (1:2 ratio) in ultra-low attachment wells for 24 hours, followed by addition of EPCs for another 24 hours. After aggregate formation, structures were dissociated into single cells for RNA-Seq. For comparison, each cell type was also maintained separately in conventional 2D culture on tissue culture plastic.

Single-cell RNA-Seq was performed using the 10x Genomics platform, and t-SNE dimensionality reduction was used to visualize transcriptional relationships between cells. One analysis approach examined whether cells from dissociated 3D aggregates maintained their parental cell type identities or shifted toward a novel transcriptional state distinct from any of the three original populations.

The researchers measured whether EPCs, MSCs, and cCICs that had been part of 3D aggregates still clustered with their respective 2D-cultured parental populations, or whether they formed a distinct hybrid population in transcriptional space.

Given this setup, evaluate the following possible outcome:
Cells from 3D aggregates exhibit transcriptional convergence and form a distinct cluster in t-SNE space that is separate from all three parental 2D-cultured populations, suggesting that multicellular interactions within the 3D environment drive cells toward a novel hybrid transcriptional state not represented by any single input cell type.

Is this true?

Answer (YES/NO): YES